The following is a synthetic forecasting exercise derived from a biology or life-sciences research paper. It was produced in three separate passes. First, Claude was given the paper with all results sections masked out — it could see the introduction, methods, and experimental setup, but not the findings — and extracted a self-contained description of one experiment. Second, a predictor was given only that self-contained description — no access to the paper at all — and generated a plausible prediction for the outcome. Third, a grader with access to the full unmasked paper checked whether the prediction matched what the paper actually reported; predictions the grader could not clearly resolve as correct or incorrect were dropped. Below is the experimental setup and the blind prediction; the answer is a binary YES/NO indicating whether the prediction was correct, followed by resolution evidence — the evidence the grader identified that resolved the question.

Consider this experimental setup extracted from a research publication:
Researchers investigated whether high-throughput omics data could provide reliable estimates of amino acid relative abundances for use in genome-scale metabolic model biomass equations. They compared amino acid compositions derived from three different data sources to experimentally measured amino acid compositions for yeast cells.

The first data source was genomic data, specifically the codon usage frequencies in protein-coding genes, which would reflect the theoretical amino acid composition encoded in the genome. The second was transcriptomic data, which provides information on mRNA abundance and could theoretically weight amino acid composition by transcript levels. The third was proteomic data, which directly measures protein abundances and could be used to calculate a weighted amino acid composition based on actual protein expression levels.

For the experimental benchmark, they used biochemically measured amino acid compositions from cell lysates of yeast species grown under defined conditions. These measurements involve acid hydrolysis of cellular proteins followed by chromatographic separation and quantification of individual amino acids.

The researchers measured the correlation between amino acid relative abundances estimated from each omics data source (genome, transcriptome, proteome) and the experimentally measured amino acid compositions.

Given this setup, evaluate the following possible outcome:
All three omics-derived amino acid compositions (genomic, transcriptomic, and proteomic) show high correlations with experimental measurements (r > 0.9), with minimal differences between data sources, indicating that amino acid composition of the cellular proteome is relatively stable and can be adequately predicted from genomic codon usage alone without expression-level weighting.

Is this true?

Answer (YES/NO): NO